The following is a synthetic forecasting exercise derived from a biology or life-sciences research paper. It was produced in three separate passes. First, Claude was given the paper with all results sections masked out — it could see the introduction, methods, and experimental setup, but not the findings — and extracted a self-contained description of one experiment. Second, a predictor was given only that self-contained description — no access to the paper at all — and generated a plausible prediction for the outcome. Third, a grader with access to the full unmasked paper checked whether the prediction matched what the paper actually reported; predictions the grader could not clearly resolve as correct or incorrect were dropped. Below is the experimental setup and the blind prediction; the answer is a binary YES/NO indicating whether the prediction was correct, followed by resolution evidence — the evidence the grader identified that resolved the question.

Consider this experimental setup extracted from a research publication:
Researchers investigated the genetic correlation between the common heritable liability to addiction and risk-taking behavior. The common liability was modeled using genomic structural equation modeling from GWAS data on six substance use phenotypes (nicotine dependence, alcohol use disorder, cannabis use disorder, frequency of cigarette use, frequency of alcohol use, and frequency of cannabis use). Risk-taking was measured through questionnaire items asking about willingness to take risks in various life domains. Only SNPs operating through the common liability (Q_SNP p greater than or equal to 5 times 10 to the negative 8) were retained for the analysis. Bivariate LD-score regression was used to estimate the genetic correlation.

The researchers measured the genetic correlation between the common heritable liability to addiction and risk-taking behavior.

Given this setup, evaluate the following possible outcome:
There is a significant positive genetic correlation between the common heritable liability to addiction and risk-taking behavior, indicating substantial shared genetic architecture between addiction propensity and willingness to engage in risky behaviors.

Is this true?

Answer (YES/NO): YES